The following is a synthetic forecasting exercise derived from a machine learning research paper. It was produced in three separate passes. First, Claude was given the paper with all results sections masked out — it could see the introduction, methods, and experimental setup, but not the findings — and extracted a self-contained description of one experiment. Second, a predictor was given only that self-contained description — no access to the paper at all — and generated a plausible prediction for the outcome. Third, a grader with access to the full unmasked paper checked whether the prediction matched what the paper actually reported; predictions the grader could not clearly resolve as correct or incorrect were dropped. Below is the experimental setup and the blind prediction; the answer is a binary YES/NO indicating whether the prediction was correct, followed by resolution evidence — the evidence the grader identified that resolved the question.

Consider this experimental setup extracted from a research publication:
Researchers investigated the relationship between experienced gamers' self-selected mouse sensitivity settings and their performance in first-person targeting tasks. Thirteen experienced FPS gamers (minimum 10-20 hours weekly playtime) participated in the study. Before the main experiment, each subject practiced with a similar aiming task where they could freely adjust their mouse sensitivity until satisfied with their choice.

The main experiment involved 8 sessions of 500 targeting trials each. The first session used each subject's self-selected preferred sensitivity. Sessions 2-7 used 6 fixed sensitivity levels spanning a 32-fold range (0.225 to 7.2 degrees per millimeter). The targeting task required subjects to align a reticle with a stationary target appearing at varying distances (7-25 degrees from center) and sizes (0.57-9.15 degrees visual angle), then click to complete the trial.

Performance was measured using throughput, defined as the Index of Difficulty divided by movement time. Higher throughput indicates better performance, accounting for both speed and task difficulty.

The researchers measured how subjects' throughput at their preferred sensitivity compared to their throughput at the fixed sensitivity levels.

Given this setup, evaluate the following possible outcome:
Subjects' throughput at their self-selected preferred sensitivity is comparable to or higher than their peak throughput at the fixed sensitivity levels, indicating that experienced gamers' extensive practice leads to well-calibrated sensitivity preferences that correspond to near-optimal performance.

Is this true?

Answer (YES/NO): NO